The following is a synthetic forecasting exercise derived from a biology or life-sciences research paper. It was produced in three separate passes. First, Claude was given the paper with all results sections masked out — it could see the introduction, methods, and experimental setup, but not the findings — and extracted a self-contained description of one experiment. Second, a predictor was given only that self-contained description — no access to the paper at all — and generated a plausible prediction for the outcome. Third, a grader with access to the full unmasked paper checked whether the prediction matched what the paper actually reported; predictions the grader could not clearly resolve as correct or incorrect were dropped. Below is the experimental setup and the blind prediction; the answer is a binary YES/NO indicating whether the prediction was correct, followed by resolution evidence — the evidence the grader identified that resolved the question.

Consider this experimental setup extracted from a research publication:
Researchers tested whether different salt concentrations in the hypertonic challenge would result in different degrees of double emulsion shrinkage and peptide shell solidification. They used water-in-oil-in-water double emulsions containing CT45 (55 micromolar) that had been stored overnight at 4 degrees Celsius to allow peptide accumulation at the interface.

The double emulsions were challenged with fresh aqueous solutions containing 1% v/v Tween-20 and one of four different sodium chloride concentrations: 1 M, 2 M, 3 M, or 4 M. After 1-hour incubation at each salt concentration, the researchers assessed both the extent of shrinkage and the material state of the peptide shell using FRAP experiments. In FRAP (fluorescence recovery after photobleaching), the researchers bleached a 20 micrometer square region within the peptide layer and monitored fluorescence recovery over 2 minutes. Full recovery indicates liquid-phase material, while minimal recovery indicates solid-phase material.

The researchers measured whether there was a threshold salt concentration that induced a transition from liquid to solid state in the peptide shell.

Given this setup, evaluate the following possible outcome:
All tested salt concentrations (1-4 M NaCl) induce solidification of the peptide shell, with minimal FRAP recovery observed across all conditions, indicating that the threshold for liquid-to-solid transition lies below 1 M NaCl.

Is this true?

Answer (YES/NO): NO